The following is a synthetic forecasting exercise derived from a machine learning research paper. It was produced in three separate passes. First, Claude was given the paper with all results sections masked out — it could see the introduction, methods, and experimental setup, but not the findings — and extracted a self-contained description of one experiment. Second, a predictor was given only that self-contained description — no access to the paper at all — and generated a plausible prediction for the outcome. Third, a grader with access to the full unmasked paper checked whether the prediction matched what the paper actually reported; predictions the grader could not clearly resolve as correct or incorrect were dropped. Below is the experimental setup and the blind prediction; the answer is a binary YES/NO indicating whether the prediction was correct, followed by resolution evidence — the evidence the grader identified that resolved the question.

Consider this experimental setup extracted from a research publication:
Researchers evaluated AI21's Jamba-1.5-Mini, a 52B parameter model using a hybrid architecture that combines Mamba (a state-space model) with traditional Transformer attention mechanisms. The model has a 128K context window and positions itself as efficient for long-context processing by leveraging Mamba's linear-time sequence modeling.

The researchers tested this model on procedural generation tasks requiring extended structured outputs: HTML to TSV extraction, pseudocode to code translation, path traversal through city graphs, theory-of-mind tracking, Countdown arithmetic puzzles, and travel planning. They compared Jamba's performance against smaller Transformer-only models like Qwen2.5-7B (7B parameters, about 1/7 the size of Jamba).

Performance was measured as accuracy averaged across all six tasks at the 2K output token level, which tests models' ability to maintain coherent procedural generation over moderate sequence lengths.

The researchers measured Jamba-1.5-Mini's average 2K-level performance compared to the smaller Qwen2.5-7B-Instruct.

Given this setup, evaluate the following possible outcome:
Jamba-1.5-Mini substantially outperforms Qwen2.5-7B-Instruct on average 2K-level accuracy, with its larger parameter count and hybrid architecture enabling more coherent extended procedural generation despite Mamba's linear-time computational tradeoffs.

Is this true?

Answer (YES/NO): NO